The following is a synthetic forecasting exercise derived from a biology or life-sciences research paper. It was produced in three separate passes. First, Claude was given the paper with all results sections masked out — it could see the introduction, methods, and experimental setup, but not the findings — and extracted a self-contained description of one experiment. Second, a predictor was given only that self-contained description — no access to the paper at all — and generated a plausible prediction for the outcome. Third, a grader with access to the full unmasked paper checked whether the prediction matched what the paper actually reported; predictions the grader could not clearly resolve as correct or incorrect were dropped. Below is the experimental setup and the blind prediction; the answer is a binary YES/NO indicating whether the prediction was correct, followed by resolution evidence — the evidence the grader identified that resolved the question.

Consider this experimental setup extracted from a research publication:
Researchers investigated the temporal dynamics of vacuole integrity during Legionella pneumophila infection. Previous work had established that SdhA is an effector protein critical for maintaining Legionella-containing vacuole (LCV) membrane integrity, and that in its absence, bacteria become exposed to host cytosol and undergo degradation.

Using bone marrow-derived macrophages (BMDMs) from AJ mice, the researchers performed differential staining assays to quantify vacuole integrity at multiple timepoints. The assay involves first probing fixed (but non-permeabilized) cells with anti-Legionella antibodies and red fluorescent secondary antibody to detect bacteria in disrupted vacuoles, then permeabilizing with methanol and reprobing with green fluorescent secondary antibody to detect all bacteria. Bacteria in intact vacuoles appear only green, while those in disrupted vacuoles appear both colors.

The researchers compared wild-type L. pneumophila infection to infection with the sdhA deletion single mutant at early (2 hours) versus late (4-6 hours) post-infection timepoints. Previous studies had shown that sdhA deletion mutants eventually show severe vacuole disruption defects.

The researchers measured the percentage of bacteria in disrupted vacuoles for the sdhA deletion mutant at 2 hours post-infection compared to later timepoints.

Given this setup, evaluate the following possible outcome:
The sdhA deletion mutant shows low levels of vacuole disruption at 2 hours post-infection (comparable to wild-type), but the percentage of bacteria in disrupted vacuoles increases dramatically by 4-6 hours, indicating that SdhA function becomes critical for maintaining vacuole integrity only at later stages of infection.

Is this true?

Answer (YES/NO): YES